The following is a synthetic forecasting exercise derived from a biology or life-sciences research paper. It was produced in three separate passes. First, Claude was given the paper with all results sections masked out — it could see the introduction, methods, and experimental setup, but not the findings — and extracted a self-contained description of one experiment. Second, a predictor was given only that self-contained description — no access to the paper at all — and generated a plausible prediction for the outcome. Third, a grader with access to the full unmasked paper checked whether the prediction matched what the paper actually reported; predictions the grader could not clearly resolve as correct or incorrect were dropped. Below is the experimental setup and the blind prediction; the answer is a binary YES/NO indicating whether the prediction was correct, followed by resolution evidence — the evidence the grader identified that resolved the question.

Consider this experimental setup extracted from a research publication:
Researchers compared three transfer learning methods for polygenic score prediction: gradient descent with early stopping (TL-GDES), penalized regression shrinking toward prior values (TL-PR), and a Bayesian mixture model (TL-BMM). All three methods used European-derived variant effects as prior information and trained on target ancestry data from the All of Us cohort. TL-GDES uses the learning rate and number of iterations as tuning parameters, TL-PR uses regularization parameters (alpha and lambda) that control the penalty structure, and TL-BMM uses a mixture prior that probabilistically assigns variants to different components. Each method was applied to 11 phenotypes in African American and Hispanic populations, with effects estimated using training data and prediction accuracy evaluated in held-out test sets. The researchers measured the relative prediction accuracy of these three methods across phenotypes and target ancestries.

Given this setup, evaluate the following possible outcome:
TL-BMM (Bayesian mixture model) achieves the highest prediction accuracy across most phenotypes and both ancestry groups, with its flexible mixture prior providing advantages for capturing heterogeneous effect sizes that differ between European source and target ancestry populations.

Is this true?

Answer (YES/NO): NO